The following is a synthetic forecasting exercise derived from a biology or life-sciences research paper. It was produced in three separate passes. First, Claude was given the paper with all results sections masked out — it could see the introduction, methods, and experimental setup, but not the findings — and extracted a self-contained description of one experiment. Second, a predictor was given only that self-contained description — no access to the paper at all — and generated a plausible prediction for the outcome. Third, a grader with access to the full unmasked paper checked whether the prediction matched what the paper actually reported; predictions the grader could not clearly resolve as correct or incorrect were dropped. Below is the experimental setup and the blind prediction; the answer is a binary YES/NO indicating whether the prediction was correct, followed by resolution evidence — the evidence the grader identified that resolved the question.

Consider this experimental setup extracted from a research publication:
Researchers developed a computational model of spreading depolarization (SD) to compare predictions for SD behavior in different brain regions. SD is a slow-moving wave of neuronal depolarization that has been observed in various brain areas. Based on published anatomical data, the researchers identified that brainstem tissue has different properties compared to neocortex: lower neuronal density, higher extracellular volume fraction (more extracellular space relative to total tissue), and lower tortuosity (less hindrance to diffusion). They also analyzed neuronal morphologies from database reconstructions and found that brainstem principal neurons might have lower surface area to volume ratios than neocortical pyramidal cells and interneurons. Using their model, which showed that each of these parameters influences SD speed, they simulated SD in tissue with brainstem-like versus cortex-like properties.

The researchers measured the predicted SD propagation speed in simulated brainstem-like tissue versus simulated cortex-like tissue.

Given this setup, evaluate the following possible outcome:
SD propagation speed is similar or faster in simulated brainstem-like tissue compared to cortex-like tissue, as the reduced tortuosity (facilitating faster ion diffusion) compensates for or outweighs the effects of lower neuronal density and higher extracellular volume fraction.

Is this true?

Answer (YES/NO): NO